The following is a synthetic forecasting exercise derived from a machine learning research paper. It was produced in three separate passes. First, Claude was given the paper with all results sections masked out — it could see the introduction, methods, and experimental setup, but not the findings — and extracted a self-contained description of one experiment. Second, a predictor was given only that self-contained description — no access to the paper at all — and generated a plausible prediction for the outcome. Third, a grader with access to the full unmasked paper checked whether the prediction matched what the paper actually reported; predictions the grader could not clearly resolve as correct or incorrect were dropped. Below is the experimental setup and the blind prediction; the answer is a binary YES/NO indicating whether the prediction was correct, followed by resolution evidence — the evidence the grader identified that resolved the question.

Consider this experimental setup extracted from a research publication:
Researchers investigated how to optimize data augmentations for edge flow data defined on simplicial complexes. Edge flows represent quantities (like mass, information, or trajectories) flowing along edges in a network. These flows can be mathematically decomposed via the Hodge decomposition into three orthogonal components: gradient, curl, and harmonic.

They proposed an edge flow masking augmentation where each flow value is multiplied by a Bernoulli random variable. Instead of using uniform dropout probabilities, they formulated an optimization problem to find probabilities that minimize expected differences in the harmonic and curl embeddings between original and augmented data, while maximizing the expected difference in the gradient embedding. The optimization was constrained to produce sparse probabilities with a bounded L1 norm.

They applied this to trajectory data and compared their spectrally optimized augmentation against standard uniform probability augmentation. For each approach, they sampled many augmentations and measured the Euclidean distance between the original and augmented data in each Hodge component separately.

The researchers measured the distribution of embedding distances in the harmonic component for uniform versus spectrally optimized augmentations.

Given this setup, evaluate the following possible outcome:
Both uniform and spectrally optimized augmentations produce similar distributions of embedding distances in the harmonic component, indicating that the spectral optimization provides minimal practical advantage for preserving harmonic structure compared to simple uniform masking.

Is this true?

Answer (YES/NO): NO